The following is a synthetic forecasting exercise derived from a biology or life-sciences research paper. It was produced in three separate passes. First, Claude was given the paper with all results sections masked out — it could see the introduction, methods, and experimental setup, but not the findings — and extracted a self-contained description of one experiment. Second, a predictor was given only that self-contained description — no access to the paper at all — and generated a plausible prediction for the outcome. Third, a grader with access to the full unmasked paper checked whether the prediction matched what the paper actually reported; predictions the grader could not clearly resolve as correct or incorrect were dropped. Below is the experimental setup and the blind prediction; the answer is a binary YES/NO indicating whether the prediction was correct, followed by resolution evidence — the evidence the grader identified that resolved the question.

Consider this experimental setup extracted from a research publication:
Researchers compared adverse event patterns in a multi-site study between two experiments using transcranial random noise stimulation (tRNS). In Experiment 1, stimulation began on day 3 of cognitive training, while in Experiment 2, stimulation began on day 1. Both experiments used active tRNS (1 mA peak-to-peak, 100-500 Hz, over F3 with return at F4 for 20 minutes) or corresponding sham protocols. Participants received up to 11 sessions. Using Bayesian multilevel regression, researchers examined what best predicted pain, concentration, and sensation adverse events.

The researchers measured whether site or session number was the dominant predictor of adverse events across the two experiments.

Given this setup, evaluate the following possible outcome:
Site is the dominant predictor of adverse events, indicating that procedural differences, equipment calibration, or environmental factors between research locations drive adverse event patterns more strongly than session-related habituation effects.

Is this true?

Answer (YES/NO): NO